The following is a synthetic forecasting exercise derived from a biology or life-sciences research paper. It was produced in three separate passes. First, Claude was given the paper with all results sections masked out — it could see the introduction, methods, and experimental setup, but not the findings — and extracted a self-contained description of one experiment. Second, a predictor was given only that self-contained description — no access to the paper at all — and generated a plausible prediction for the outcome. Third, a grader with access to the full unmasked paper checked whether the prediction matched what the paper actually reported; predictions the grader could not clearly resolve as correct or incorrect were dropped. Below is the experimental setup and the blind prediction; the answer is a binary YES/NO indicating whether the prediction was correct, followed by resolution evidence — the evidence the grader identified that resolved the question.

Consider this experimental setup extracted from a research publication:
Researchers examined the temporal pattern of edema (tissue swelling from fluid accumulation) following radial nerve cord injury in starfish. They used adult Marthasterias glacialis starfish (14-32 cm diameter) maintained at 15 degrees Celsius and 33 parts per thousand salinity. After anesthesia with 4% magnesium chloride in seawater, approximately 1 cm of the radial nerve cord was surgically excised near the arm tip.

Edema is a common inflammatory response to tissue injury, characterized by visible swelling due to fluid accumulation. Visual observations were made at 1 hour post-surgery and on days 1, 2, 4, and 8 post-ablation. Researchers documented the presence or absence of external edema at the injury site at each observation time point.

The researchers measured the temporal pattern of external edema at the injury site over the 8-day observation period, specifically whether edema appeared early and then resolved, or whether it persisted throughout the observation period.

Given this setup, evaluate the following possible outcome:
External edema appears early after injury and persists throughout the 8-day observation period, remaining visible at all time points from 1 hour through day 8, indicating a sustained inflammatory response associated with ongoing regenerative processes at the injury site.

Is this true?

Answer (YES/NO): NO